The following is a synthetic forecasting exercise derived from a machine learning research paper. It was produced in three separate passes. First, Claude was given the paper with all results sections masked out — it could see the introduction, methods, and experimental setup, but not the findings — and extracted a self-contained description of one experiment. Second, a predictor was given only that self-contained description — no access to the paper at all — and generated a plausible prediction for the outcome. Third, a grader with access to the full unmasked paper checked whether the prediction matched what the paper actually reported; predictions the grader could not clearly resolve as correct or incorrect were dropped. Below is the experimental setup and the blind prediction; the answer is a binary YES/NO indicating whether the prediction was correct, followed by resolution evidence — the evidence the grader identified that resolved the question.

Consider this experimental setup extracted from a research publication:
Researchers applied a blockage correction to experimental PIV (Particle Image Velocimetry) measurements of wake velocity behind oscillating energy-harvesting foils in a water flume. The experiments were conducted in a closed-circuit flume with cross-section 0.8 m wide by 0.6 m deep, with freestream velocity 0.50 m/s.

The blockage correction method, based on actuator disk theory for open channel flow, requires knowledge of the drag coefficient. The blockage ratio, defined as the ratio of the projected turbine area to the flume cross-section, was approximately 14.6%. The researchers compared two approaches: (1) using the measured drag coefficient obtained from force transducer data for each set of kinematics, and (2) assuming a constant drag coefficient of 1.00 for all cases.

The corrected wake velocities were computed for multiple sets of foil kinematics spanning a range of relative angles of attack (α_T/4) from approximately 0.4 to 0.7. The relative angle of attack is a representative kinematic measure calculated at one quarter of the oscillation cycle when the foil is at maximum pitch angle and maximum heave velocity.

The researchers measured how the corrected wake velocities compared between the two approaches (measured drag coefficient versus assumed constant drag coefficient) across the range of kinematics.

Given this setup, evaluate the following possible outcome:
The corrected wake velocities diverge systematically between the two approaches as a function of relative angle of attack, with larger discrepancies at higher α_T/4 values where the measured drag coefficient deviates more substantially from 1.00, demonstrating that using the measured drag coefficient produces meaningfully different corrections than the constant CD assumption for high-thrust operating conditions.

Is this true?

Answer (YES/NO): NO